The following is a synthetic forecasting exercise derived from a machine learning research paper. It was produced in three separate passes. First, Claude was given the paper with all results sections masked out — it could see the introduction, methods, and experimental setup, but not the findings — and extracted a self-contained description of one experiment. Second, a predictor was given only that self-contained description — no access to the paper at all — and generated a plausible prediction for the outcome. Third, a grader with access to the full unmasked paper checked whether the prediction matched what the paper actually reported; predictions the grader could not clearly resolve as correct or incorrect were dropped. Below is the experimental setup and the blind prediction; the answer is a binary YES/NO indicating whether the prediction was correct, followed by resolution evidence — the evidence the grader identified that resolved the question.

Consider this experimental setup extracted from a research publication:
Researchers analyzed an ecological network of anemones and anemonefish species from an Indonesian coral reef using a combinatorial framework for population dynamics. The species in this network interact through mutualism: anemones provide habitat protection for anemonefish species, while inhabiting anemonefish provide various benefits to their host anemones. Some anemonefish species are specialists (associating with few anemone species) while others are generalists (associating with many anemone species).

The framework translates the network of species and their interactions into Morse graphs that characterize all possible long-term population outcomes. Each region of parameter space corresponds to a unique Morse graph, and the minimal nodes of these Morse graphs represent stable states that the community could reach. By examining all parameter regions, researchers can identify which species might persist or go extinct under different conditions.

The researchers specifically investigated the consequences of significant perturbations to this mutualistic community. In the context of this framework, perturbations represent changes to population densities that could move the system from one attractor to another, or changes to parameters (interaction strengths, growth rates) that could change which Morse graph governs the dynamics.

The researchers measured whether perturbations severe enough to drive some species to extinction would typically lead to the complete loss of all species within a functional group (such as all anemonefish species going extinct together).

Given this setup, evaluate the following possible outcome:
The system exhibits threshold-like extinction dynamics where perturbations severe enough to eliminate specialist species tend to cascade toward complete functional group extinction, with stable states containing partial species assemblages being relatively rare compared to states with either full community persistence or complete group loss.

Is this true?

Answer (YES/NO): NO